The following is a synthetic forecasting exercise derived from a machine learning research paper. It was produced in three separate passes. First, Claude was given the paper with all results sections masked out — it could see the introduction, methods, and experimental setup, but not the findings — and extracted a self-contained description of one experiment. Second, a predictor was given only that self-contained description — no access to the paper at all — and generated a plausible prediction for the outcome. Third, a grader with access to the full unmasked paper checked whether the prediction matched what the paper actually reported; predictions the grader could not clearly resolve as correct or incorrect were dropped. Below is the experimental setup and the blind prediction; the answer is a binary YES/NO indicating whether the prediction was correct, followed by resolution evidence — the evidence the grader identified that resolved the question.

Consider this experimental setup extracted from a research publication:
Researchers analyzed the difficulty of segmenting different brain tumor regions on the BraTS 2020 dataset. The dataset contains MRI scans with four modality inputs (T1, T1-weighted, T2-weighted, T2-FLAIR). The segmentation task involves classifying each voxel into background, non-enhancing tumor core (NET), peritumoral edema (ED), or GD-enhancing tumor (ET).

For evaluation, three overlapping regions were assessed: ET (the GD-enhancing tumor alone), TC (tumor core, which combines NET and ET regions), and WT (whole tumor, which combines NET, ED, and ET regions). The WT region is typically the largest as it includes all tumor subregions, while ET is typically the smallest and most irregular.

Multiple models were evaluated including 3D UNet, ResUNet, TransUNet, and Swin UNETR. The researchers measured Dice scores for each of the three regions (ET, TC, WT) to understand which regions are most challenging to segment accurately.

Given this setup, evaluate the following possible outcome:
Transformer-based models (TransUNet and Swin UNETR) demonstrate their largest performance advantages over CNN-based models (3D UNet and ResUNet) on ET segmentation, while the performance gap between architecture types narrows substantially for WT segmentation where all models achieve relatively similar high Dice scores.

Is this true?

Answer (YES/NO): NO